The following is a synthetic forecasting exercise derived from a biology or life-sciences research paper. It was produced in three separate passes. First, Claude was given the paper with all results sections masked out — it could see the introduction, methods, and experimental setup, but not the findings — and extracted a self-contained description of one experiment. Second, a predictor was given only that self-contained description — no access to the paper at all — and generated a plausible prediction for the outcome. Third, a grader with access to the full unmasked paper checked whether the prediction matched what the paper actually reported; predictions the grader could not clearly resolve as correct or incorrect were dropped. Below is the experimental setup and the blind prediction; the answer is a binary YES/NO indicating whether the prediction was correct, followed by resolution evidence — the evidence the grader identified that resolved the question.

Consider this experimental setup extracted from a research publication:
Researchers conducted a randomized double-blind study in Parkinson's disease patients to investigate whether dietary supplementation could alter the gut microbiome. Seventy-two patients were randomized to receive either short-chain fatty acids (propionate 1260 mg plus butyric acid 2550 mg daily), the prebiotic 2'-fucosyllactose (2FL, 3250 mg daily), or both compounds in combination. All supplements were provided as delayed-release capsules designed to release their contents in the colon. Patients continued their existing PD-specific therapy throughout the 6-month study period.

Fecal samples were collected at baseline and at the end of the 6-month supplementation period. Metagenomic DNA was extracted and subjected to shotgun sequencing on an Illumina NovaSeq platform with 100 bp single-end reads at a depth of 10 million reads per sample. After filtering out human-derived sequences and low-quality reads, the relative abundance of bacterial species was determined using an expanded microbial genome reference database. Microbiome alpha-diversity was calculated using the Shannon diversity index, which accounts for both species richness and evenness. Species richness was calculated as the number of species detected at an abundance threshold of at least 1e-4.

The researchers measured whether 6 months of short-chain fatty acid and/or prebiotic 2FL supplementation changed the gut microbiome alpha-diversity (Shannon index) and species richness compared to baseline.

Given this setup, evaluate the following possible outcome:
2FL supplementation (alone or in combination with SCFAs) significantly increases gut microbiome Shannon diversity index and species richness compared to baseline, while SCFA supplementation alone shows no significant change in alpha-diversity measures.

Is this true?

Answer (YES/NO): NO